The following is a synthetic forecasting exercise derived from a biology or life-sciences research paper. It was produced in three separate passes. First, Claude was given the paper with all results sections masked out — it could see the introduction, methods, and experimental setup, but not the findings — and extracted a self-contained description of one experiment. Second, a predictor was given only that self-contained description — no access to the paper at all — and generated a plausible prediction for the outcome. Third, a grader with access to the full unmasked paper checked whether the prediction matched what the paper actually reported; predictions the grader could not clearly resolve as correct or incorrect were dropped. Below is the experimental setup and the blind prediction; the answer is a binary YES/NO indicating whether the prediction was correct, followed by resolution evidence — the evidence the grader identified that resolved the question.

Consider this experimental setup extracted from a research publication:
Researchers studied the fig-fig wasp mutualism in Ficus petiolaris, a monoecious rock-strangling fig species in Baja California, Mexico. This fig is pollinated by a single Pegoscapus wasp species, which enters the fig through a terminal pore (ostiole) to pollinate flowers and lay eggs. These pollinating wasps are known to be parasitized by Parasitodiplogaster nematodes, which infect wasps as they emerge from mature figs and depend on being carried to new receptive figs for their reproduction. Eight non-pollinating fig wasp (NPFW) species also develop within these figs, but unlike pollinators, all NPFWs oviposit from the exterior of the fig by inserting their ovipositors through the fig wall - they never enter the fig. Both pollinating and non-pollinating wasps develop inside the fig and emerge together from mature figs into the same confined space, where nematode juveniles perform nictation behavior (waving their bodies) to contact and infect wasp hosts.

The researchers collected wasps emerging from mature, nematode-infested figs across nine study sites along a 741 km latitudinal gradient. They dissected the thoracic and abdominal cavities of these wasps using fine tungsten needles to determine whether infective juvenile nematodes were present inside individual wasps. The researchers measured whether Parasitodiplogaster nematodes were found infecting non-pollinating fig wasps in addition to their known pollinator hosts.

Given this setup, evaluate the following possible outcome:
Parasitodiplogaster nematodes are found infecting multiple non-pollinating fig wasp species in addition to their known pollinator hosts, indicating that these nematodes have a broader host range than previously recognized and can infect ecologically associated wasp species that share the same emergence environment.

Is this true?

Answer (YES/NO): YES